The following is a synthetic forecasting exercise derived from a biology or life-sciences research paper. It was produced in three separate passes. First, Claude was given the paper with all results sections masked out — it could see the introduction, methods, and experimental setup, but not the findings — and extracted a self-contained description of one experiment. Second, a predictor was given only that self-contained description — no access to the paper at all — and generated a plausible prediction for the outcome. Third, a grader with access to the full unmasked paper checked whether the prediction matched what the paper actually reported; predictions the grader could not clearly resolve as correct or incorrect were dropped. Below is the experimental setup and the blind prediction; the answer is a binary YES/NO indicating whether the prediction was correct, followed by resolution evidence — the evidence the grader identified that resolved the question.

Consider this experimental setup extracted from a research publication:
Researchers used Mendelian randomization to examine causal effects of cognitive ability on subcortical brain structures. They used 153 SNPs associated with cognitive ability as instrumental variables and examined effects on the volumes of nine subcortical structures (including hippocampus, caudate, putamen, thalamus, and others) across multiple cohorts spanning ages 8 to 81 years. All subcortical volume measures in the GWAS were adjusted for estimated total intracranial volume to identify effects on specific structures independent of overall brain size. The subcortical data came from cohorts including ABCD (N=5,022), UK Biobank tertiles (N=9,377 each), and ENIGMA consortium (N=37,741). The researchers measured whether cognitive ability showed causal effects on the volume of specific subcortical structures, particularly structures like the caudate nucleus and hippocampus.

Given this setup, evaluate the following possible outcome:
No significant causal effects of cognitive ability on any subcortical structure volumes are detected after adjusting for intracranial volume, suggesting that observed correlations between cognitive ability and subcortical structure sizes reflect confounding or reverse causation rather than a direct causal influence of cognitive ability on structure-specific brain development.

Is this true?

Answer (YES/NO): NO